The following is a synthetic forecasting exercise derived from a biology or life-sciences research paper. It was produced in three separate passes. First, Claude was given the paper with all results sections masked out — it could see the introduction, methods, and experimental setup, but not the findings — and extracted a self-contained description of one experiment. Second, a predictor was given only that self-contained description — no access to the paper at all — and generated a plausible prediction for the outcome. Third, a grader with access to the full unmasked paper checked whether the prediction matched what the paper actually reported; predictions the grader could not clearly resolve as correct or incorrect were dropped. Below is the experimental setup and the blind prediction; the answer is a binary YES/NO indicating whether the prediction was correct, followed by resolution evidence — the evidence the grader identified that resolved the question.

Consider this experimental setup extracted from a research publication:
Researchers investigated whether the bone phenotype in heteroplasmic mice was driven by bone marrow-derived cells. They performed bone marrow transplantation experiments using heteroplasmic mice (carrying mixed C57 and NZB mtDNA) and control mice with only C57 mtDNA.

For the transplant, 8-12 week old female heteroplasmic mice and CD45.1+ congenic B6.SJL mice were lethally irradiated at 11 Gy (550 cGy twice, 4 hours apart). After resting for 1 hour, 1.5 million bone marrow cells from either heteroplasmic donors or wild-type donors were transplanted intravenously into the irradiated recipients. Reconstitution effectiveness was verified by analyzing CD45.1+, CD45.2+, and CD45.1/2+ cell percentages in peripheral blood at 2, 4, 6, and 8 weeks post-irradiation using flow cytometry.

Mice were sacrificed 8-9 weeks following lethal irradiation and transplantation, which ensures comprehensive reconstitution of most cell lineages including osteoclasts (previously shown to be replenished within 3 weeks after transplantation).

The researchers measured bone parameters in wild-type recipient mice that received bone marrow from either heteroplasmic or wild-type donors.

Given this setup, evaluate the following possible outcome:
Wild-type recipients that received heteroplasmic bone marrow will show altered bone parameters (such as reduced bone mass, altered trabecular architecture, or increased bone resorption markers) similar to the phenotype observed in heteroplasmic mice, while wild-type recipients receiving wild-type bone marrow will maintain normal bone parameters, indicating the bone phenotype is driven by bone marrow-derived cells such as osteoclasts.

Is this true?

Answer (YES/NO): NO